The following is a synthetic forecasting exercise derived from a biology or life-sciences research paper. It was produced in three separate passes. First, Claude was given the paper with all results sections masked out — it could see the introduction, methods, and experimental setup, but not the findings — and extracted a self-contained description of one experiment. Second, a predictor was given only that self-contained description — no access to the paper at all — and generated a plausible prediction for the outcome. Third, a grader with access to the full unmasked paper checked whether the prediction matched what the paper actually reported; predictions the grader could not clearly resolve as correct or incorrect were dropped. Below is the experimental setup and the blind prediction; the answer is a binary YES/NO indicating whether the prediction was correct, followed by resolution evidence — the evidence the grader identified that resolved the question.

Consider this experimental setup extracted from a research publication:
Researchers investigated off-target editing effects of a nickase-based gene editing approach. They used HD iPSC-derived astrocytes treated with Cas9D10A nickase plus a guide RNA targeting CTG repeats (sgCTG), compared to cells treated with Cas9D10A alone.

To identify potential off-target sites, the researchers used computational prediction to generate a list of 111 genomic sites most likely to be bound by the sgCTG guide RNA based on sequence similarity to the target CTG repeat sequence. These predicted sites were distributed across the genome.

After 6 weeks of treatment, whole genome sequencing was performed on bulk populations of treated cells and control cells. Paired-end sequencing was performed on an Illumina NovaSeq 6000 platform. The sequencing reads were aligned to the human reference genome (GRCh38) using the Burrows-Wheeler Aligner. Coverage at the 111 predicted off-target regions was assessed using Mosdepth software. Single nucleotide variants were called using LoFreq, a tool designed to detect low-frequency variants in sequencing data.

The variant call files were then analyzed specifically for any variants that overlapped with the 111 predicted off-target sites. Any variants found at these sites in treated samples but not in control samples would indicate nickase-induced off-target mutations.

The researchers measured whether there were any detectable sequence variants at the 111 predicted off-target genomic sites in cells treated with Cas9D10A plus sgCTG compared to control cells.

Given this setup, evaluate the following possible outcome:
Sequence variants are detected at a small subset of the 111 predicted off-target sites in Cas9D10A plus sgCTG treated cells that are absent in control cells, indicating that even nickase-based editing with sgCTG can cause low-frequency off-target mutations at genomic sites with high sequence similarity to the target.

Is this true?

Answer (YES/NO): NO